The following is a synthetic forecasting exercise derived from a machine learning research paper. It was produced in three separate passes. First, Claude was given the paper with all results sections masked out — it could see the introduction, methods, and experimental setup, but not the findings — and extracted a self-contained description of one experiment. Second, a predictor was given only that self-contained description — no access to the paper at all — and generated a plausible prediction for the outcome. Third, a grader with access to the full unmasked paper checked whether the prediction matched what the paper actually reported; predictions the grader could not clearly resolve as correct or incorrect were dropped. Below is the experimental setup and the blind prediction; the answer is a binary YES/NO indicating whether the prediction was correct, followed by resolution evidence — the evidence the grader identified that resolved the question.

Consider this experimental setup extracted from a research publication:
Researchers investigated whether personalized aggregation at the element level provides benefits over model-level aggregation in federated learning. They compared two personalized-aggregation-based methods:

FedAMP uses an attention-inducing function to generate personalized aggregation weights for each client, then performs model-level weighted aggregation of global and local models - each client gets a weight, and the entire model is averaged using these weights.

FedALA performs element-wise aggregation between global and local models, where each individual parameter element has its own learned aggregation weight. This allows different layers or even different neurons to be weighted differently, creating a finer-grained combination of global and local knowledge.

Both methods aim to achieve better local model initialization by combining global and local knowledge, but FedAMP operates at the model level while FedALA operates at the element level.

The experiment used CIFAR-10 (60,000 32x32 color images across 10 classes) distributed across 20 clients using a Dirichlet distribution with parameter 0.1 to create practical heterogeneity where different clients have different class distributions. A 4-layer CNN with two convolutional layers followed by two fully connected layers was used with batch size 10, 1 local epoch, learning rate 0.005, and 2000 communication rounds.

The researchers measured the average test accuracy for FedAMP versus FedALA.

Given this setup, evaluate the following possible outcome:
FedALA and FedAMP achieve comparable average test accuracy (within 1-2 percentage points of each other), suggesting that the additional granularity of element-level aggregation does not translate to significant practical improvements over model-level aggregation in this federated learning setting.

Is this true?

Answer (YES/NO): NO